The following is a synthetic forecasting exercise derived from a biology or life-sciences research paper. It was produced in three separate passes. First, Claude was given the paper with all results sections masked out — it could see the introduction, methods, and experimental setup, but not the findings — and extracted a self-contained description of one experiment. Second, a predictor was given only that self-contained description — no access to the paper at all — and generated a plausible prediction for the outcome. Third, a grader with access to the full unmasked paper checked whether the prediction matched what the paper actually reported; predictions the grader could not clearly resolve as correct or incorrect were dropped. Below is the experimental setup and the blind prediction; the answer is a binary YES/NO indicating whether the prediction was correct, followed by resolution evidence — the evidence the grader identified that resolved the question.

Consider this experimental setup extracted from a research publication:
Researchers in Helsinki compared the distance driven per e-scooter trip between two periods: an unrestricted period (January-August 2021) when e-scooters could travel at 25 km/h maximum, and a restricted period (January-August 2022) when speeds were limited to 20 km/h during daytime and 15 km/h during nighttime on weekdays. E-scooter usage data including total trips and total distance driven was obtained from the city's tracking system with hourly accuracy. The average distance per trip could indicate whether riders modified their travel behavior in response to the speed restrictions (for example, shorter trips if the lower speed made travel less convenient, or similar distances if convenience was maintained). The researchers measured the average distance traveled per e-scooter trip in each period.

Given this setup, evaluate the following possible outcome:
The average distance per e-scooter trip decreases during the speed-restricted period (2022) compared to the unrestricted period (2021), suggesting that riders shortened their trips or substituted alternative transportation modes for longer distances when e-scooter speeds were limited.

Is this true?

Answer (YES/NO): YES